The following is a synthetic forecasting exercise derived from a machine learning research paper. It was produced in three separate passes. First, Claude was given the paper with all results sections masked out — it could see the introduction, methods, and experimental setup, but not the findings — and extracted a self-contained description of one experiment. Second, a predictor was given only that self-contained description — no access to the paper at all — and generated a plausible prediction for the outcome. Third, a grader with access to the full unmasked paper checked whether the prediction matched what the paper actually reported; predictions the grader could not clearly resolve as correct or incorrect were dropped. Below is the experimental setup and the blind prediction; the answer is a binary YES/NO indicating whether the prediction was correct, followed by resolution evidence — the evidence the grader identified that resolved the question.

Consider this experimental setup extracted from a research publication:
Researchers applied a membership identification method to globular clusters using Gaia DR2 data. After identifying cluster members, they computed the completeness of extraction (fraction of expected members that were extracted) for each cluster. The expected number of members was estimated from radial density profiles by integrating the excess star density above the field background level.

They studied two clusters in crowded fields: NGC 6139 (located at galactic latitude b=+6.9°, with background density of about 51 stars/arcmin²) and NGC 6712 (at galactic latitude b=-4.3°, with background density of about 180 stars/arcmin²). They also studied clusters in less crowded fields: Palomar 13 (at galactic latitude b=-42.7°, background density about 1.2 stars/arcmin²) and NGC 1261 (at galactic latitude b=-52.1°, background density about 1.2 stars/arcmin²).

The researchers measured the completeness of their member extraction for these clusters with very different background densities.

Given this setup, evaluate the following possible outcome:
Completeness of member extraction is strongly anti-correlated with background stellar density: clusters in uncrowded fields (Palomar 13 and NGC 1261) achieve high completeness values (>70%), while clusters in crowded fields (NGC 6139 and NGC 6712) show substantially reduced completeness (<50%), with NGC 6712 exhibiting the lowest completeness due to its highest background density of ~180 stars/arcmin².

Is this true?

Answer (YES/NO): NO